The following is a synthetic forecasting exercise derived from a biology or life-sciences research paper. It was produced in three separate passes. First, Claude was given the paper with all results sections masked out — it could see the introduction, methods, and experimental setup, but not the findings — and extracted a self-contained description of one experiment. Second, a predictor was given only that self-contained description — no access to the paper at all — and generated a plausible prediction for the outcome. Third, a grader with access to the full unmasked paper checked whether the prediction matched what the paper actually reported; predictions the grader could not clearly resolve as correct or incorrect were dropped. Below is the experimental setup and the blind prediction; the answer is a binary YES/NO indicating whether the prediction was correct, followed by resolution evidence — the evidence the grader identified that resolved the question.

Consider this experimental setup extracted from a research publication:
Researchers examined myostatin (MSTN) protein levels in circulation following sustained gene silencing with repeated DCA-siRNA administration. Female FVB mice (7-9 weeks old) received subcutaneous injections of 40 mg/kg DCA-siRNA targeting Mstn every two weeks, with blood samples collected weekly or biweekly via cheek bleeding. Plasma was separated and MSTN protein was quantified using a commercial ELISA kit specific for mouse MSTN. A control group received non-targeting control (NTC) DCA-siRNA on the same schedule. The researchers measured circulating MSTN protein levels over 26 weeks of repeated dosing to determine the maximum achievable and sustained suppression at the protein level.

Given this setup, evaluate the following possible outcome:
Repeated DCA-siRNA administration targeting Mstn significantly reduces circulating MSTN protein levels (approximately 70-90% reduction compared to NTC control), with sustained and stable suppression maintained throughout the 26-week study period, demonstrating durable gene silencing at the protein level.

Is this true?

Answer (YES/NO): NO